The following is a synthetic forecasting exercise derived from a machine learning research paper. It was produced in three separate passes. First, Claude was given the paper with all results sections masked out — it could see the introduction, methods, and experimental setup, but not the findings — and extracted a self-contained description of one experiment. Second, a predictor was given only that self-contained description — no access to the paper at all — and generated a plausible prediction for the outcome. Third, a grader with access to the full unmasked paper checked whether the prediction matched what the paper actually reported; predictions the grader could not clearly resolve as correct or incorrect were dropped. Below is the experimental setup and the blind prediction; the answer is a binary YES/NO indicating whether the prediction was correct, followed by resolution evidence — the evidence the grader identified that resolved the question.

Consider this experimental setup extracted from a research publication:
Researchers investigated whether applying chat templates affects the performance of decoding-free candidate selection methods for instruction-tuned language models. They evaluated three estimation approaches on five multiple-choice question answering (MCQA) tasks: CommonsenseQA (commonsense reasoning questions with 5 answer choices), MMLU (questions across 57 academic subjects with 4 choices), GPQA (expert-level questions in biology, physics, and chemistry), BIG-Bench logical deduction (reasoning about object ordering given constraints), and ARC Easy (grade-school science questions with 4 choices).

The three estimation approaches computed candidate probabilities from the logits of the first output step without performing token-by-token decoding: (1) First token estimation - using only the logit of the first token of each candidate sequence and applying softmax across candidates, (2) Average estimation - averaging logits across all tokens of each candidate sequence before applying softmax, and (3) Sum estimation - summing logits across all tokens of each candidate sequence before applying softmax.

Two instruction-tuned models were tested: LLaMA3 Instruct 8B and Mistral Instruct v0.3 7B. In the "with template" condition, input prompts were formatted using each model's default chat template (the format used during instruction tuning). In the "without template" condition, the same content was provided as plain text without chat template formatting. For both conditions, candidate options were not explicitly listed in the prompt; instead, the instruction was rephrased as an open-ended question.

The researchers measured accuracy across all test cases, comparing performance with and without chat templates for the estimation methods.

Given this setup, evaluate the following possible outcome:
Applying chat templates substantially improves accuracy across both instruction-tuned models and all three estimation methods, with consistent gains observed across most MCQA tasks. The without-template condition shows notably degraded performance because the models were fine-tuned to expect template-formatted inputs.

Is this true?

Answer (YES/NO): NO